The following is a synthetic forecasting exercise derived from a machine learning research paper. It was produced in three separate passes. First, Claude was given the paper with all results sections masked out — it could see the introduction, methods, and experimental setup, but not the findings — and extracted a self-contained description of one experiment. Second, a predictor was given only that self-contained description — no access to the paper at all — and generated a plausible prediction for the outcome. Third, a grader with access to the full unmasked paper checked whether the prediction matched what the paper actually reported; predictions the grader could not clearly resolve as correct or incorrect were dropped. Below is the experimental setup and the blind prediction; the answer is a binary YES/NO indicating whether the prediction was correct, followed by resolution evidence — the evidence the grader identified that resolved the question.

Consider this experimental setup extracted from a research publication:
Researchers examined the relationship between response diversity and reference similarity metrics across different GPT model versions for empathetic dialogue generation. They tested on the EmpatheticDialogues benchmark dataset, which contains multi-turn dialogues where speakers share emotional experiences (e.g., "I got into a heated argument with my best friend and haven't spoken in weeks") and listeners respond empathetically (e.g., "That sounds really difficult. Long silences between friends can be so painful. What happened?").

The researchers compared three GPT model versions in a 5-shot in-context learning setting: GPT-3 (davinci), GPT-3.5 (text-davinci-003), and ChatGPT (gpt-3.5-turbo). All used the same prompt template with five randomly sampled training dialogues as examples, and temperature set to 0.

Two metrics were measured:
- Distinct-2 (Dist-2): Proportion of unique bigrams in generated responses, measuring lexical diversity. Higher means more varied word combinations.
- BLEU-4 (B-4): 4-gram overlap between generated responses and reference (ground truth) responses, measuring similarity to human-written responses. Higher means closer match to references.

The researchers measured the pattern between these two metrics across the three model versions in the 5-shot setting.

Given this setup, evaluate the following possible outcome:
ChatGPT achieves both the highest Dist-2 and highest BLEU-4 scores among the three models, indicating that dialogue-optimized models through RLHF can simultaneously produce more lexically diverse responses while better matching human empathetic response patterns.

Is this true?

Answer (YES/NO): NO